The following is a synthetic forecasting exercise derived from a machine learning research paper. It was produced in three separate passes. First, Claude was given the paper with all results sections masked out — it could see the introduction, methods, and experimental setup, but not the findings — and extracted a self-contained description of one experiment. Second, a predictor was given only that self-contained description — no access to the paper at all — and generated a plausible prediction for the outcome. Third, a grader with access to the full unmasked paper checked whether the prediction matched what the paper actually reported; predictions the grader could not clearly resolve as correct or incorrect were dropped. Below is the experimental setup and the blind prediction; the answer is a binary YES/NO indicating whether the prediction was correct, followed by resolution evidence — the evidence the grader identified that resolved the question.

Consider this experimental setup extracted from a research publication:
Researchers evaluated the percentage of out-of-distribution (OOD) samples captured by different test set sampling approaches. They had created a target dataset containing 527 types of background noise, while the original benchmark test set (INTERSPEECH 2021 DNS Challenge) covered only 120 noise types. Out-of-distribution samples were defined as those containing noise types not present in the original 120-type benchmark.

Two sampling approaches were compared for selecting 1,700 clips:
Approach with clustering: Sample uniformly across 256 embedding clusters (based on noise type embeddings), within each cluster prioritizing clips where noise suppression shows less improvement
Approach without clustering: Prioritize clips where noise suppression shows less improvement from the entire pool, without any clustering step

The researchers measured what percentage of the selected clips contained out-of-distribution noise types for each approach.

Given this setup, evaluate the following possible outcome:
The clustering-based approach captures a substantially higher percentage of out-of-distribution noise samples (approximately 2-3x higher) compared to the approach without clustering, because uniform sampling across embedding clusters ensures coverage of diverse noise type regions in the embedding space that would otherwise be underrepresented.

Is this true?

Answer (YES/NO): NO